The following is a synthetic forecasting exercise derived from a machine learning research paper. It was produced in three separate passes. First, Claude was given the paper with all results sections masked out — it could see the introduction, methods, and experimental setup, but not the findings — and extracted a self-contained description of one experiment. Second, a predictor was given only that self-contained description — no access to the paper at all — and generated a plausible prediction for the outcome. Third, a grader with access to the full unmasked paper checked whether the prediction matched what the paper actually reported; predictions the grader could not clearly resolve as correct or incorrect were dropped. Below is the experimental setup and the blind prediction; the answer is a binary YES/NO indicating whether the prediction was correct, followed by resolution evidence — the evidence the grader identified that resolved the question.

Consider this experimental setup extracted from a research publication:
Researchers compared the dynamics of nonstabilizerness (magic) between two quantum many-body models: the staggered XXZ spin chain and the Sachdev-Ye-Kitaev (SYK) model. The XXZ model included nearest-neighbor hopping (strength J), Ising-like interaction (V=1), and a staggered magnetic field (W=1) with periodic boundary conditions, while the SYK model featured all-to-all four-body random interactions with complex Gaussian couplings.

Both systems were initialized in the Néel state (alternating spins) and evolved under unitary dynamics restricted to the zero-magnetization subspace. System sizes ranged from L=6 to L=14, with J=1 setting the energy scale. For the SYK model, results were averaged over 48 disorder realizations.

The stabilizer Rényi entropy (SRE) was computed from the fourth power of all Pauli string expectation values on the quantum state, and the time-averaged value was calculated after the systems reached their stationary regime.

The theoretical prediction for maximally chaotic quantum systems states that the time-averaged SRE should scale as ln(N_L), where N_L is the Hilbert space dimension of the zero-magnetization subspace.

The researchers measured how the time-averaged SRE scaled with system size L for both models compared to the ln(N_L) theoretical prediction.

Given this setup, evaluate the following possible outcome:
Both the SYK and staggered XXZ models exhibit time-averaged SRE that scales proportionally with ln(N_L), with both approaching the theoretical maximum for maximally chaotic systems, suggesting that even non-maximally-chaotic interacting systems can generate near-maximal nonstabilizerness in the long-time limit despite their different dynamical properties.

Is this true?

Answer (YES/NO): NO